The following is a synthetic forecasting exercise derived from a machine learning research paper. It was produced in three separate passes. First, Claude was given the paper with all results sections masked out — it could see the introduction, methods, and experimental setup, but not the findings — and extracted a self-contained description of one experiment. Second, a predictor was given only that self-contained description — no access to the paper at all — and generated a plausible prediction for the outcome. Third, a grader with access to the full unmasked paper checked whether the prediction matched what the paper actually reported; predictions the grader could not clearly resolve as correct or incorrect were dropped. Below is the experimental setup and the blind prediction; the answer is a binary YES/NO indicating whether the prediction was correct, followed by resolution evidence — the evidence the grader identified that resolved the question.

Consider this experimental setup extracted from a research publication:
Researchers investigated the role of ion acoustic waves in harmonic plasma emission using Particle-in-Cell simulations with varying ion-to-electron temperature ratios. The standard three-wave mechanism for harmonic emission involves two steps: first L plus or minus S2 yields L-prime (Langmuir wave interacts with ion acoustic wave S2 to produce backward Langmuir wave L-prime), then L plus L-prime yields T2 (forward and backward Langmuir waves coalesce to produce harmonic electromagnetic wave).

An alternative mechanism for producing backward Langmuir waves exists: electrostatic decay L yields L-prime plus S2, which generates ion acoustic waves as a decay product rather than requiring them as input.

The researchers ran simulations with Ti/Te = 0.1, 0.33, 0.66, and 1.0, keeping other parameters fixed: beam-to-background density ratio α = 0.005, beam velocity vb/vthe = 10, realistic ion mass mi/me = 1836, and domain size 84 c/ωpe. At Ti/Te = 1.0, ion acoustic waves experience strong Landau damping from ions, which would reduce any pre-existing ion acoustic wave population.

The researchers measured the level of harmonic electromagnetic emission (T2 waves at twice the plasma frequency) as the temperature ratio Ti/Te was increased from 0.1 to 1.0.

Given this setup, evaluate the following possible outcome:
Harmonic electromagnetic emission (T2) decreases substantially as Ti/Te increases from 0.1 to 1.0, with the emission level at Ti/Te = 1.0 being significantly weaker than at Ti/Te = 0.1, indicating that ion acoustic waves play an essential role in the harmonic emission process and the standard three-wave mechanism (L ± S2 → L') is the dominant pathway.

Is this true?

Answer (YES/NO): NO